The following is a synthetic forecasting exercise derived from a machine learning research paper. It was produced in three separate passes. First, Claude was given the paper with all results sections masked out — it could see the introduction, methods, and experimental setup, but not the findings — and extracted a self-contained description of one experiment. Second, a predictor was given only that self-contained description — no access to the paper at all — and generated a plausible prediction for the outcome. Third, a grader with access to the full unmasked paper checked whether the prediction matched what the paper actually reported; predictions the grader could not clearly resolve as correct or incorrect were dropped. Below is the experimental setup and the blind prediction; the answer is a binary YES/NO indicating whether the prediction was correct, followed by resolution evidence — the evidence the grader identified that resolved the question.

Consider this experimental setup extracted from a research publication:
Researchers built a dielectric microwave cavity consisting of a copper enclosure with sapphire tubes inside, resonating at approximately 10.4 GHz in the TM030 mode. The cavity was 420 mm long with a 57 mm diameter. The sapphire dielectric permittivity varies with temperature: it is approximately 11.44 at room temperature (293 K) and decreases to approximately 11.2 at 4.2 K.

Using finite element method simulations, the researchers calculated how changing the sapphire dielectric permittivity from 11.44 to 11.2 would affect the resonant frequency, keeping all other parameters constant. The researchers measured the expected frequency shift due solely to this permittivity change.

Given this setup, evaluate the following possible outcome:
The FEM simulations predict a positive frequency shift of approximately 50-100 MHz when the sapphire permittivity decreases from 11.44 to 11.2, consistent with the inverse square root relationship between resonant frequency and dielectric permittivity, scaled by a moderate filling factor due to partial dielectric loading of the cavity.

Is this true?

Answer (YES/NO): NO